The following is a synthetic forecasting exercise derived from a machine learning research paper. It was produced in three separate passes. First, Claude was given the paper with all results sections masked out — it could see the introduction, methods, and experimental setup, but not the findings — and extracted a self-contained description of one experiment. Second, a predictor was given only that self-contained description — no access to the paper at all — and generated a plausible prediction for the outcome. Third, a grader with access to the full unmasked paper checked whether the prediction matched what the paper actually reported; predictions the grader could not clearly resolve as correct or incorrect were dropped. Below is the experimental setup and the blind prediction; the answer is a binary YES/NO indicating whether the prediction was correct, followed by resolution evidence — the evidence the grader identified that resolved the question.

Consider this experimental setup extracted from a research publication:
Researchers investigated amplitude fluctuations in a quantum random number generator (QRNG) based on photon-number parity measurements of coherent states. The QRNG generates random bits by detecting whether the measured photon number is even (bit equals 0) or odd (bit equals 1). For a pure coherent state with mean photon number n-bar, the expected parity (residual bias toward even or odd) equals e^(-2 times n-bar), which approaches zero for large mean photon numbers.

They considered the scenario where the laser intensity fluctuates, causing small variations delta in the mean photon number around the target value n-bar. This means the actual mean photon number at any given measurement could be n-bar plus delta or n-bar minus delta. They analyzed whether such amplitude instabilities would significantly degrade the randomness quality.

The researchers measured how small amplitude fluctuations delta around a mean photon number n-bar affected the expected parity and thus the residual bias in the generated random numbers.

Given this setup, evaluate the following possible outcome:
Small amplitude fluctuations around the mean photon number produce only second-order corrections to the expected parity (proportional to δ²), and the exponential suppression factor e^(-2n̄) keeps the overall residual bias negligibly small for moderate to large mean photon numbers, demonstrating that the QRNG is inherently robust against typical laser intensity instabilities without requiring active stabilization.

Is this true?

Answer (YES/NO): NO